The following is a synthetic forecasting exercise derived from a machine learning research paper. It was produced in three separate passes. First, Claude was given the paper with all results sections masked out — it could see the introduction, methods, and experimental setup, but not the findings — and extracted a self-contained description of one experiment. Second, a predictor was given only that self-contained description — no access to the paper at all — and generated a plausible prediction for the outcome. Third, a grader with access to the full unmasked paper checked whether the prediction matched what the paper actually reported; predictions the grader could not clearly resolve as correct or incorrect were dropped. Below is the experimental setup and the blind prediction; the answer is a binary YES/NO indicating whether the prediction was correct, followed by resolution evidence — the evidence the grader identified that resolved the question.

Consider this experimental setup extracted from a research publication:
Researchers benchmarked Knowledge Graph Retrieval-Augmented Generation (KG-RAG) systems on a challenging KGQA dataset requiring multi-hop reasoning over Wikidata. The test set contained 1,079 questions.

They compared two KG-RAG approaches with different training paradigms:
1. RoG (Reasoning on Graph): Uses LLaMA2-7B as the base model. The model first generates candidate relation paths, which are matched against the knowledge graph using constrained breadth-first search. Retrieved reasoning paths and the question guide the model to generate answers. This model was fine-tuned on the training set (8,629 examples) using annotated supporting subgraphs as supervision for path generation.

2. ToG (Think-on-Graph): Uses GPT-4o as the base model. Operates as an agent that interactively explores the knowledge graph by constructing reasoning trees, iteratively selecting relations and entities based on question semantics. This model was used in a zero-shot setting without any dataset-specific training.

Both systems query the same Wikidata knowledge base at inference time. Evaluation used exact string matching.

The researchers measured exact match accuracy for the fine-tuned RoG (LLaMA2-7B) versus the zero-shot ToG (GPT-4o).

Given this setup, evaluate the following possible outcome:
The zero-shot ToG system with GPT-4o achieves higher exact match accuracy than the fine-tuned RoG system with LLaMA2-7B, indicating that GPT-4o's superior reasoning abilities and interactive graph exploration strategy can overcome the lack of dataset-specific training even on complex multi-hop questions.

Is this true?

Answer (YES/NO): YES